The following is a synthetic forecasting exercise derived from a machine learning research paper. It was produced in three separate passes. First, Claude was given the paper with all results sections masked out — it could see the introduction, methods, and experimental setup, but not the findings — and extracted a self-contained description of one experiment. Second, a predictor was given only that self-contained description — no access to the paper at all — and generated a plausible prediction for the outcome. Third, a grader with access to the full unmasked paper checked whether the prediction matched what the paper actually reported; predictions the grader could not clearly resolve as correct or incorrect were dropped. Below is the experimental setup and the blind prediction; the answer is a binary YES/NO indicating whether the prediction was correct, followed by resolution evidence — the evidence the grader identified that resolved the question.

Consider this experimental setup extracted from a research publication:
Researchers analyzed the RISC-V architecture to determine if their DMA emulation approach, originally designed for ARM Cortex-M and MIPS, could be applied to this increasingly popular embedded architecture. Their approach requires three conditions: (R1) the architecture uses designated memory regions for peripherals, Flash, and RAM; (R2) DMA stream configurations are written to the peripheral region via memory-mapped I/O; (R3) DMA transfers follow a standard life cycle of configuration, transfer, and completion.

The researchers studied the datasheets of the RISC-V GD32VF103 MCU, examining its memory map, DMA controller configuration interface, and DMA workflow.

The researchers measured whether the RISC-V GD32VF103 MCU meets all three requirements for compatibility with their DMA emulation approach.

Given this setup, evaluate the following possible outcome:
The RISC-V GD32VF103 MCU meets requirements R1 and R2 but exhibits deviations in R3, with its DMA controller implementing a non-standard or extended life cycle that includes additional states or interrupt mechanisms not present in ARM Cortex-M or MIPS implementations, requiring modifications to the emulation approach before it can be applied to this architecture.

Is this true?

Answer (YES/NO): NO